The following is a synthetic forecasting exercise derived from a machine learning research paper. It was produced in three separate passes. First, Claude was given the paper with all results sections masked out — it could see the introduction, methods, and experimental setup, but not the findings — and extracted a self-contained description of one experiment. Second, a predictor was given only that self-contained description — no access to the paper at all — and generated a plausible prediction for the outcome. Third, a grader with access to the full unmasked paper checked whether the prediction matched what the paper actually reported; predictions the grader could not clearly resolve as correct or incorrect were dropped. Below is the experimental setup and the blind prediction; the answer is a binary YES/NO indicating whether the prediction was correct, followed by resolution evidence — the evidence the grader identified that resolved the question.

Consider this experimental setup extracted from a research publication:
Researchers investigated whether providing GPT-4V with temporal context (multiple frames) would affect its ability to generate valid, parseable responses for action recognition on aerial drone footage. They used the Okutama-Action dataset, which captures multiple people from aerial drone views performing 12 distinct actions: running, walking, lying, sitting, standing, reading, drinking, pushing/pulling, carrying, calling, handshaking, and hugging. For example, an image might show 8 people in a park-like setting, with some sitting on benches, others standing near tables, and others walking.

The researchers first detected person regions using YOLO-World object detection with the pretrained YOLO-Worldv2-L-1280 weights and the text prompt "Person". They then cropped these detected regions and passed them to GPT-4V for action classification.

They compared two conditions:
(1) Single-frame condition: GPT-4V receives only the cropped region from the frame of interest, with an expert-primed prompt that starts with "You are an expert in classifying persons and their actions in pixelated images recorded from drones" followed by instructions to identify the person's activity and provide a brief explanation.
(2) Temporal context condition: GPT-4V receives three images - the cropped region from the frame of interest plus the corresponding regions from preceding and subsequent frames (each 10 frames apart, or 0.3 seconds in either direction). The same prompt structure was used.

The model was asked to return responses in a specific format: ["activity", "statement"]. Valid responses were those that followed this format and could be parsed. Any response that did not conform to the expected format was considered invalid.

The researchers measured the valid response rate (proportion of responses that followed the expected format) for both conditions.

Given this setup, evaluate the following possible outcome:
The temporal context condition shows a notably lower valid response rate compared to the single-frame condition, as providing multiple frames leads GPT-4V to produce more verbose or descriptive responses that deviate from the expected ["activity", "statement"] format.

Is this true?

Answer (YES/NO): NO